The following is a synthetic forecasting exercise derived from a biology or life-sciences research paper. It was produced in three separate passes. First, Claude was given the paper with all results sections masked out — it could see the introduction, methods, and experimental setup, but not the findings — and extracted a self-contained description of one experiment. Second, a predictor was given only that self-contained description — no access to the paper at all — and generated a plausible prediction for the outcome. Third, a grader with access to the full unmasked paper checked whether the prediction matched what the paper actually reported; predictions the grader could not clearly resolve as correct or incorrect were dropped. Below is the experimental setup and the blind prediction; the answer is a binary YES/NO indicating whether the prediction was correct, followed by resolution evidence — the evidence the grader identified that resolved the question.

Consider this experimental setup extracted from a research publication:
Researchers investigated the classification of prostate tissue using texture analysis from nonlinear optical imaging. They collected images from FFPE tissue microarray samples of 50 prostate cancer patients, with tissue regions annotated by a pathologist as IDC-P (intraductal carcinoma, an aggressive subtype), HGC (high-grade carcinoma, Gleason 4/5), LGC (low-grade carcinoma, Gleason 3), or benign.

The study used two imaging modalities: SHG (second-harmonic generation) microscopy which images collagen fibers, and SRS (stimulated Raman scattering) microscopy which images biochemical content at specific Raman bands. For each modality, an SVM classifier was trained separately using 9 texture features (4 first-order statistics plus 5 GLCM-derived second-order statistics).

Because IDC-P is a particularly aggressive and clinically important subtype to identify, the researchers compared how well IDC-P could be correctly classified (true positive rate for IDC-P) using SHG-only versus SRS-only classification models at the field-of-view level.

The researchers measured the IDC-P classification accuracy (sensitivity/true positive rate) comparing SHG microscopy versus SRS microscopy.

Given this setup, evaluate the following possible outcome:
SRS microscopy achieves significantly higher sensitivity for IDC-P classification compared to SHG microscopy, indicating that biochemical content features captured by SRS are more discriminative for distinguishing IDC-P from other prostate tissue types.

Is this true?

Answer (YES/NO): NO